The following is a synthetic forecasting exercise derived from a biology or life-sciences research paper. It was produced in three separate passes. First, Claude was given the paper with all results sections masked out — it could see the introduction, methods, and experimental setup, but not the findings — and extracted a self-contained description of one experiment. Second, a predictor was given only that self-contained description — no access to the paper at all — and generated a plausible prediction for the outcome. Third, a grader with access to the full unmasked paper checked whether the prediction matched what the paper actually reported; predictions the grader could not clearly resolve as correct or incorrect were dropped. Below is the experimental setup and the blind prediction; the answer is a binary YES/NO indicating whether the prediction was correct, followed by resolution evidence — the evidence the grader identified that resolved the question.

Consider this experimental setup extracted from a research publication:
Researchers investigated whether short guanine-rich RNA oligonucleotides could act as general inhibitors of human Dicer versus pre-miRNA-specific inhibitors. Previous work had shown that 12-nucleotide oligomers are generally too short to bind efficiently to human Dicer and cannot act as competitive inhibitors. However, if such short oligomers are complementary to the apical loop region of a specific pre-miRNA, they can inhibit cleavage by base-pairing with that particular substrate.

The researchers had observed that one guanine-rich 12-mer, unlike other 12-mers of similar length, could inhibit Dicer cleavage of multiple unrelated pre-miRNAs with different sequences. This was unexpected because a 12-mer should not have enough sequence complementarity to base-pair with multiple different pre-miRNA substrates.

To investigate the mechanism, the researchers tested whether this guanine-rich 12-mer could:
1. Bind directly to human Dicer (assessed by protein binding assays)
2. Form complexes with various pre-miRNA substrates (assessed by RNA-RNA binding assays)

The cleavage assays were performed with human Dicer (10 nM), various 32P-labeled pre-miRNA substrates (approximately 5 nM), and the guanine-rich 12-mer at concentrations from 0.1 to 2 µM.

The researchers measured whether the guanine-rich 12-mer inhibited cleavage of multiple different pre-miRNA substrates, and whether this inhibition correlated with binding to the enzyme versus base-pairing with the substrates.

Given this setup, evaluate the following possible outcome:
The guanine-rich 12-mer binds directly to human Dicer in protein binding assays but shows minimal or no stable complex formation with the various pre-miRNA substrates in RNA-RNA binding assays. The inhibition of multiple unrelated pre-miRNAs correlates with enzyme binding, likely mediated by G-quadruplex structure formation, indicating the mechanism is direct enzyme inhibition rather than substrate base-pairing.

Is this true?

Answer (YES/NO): YES